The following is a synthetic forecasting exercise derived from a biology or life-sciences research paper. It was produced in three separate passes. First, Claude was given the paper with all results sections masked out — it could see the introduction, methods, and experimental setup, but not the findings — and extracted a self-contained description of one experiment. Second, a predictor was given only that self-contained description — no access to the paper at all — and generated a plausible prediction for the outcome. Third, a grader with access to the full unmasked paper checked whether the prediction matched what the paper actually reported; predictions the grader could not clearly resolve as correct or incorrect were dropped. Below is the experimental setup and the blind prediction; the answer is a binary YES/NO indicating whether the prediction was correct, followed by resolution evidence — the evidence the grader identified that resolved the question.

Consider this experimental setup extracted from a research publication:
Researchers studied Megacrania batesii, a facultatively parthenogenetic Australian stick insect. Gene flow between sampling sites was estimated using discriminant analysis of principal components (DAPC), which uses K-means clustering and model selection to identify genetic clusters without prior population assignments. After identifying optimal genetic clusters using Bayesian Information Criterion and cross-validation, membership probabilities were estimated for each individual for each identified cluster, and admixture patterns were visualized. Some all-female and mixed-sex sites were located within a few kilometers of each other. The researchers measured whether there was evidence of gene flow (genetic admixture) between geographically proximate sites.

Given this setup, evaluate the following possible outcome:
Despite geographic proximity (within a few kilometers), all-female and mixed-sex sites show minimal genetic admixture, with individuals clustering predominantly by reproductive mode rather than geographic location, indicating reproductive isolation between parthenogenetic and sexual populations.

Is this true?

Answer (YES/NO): NO